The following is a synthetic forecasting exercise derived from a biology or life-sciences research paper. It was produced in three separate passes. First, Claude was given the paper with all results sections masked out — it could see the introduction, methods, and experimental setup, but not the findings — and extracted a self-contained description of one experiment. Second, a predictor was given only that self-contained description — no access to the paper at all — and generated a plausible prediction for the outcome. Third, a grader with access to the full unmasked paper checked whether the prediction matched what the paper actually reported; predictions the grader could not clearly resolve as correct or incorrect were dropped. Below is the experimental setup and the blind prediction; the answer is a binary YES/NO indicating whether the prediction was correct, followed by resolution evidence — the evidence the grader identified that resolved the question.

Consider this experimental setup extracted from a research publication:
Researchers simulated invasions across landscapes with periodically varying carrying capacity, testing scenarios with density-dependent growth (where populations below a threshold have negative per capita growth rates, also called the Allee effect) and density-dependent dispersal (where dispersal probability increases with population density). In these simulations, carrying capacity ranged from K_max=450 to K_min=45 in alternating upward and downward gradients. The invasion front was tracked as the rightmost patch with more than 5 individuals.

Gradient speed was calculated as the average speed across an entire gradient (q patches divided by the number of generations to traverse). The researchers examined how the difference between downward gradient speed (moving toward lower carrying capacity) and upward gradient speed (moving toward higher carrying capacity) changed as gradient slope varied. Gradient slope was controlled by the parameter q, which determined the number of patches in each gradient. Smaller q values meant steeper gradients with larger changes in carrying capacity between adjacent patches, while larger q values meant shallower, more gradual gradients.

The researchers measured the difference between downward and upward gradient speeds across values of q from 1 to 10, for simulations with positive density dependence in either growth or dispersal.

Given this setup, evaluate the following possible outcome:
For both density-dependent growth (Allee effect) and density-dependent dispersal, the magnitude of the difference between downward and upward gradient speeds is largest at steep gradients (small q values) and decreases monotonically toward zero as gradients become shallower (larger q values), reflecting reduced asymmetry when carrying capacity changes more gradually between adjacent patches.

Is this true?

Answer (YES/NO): NO